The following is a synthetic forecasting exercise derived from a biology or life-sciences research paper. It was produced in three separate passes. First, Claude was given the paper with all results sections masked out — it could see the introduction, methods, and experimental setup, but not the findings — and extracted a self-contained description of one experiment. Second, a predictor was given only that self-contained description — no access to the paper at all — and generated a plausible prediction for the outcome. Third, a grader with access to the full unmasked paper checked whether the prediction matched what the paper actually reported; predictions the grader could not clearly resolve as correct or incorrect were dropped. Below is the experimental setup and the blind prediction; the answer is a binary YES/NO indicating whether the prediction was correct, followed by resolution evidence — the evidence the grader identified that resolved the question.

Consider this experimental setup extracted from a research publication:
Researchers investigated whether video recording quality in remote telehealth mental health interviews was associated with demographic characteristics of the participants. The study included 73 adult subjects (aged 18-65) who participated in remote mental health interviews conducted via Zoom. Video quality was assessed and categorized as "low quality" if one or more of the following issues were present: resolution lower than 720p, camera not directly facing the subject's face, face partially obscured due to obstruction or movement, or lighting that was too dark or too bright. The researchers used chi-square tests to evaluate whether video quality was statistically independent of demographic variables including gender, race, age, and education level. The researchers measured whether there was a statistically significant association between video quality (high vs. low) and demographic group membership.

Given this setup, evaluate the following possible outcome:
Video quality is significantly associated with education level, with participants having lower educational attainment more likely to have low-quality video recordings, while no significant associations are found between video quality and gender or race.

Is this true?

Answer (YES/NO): NO